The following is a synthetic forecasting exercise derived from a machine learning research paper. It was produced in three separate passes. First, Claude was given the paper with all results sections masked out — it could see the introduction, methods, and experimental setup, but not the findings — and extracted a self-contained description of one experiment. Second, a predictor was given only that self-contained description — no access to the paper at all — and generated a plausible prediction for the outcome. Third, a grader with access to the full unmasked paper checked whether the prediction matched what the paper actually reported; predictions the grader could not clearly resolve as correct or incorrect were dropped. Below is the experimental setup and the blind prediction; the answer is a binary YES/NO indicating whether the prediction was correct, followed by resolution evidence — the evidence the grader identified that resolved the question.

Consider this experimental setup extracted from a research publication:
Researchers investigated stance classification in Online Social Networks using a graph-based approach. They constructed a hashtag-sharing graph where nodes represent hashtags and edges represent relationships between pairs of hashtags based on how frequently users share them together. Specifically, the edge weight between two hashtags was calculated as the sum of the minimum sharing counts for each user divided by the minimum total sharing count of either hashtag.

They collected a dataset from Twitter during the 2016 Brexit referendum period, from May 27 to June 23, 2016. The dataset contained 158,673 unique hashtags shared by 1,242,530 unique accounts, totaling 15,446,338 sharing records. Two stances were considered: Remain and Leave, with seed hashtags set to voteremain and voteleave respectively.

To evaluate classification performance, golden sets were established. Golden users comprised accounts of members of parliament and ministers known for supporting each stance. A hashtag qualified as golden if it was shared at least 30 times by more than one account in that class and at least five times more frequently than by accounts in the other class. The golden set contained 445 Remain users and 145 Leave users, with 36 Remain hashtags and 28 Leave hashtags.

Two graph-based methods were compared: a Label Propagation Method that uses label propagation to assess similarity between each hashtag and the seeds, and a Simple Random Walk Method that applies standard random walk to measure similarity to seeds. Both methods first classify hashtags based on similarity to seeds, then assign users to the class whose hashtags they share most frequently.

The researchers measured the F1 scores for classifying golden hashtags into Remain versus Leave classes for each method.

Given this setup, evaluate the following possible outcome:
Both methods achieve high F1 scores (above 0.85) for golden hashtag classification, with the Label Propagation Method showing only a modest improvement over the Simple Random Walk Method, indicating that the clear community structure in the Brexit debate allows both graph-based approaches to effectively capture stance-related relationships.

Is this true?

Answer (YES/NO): NO